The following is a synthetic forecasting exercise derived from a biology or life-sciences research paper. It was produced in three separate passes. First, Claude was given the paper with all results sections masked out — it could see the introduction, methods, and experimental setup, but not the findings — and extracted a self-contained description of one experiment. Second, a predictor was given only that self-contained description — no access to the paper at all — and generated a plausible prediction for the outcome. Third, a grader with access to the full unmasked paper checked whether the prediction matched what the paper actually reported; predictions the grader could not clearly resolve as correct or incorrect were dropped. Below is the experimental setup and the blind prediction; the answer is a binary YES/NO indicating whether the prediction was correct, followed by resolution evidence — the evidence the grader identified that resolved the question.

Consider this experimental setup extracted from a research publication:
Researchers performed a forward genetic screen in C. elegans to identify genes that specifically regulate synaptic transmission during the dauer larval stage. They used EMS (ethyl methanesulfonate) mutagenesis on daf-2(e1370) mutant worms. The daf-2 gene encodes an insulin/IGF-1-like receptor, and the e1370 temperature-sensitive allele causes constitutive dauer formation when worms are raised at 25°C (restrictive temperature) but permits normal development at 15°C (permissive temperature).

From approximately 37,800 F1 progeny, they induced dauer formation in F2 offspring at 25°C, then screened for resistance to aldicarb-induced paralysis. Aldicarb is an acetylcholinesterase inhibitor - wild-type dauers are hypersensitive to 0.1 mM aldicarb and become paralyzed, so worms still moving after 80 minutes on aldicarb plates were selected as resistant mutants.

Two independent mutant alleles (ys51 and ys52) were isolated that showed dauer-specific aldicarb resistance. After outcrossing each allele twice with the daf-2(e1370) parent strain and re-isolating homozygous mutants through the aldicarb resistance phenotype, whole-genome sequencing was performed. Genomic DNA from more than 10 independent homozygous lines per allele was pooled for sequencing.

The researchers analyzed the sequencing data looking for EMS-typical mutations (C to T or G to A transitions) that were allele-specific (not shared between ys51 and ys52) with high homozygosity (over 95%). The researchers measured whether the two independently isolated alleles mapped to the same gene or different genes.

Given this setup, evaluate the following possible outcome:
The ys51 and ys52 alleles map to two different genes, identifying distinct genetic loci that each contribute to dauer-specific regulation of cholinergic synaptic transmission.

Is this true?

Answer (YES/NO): NO